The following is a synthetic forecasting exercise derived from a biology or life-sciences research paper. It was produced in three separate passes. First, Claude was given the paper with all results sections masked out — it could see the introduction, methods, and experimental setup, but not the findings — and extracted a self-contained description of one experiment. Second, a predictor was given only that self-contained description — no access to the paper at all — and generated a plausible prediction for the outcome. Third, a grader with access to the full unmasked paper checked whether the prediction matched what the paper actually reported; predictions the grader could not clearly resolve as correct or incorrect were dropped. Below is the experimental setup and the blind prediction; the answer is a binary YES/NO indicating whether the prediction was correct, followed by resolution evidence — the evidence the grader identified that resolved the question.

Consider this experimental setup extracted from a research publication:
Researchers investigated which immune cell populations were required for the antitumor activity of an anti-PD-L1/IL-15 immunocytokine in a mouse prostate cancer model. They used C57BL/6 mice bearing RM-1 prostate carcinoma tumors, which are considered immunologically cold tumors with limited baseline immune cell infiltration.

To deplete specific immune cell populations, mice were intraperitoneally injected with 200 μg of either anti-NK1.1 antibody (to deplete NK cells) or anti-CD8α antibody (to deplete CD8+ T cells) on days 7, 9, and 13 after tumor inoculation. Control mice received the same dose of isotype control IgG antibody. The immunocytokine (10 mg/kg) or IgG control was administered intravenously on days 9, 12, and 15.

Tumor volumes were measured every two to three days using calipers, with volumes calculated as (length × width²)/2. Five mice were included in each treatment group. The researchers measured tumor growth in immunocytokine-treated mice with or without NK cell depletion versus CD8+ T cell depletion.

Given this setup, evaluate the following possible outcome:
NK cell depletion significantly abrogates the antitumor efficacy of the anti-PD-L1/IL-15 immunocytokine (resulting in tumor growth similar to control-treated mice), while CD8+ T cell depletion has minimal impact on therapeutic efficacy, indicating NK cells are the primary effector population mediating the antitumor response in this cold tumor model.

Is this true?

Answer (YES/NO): NO